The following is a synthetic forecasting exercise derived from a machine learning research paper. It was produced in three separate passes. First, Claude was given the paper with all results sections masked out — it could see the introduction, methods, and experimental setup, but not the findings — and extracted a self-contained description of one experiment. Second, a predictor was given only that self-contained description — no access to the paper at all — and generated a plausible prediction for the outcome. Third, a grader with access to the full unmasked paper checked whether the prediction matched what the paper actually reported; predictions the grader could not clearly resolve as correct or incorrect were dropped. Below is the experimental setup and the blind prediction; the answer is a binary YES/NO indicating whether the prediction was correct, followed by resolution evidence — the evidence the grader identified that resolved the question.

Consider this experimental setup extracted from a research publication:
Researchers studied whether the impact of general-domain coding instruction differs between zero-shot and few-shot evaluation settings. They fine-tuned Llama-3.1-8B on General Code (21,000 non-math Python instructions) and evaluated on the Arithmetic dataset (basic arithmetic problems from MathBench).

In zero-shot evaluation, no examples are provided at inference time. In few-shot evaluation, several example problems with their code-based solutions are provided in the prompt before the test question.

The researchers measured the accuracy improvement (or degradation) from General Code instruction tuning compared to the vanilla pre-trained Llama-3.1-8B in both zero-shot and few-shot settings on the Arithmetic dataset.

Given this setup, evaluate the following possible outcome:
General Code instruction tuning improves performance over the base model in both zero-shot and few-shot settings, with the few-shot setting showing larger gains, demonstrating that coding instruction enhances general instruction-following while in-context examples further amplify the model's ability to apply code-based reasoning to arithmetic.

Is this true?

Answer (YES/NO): NO